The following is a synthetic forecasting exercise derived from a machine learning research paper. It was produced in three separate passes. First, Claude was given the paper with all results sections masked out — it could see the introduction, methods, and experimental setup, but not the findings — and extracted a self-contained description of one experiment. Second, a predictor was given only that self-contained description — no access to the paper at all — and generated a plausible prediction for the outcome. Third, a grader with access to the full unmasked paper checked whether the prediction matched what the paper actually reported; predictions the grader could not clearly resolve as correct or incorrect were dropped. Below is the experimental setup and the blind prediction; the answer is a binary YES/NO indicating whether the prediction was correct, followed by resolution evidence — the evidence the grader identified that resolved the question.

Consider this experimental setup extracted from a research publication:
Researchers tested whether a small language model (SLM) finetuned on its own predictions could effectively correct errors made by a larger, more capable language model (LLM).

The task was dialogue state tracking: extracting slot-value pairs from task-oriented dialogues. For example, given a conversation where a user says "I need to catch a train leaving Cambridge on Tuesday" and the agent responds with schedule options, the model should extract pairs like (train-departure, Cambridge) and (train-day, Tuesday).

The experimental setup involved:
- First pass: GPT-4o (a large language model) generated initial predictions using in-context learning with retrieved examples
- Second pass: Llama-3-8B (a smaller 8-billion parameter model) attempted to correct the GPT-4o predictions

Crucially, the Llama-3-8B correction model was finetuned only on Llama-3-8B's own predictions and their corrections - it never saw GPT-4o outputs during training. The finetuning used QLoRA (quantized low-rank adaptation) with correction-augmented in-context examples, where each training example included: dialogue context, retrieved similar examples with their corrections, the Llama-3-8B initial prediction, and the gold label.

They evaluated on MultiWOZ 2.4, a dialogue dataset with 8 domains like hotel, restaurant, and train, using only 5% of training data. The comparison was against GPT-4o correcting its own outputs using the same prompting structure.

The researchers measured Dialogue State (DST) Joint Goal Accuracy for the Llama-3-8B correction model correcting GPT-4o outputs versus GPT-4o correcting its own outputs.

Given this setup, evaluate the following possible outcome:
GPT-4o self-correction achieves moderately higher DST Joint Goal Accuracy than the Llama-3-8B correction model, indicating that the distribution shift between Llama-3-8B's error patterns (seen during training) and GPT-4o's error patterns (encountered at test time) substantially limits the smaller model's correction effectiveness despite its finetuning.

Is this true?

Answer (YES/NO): NO